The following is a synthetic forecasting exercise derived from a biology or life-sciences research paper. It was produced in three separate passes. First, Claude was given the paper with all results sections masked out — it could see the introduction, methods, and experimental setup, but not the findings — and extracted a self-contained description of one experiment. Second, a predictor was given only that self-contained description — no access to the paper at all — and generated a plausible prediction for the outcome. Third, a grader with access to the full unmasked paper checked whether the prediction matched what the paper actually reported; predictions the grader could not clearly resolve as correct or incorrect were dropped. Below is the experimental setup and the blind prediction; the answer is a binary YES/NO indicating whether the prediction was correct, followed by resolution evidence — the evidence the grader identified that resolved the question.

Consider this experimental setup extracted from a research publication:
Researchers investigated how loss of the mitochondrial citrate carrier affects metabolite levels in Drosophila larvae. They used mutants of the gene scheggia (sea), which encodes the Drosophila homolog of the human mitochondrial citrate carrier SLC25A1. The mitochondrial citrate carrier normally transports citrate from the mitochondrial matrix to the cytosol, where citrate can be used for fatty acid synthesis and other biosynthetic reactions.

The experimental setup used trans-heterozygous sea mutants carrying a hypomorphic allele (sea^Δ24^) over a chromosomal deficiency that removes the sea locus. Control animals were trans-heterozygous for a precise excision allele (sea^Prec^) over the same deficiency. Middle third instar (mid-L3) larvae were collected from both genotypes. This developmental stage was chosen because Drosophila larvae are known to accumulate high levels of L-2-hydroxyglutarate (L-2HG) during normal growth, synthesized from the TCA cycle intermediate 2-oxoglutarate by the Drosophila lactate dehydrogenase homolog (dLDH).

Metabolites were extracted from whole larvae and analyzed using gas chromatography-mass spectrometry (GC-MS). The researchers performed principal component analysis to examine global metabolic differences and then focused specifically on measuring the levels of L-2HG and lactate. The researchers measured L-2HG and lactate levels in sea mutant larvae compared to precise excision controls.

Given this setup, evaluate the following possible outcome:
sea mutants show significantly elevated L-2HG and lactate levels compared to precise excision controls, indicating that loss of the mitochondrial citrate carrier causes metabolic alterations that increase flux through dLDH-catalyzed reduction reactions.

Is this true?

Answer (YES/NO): NO